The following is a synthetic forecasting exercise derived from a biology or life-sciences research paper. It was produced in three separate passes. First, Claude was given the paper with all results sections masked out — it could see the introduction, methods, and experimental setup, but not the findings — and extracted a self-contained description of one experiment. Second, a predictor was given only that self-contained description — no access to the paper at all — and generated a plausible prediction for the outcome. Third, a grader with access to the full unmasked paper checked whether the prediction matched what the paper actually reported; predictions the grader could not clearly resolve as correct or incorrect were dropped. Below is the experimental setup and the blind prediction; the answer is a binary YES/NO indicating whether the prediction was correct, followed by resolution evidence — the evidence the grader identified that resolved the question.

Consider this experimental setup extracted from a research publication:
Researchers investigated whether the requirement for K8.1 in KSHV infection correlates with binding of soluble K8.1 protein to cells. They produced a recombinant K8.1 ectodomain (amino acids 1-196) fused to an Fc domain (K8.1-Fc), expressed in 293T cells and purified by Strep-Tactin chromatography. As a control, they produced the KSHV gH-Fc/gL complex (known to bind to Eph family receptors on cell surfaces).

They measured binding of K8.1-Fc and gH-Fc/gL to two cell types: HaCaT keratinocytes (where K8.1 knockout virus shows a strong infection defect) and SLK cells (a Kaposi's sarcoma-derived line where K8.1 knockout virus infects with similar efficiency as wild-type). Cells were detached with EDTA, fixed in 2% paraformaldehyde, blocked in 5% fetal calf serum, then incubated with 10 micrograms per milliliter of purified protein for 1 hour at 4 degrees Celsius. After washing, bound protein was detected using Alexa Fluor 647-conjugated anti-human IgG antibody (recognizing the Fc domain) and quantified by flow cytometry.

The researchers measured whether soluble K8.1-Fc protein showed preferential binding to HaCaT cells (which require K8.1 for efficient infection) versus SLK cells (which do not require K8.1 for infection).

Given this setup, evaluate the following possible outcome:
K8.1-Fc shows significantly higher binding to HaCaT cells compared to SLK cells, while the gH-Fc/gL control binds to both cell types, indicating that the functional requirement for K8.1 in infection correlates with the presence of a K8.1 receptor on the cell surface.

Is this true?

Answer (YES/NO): NO